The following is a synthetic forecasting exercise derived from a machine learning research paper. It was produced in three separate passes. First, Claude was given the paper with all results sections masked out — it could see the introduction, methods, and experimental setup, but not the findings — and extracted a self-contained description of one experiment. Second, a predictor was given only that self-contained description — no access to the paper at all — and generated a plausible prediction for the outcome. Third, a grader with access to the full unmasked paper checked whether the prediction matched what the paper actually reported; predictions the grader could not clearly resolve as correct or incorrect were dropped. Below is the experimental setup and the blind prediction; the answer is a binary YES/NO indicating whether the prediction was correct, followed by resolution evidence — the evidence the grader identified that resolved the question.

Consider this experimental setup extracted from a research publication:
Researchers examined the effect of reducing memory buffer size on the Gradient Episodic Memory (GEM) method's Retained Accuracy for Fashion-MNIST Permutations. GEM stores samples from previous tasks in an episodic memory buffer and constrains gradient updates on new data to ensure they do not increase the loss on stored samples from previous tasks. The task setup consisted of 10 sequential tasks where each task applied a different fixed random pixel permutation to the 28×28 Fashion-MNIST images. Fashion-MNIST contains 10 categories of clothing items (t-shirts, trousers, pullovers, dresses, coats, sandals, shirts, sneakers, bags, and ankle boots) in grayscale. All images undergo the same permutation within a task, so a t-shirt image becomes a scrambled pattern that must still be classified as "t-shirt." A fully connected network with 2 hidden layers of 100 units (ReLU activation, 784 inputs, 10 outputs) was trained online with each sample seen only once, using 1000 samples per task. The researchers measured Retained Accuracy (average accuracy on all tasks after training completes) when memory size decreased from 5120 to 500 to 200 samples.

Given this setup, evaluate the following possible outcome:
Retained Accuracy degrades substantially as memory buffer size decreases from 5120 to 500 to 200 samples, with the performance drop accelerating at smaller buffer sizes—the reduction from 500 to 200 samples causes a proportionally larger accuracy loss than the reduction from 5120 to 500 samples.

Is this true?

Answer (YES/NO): YES